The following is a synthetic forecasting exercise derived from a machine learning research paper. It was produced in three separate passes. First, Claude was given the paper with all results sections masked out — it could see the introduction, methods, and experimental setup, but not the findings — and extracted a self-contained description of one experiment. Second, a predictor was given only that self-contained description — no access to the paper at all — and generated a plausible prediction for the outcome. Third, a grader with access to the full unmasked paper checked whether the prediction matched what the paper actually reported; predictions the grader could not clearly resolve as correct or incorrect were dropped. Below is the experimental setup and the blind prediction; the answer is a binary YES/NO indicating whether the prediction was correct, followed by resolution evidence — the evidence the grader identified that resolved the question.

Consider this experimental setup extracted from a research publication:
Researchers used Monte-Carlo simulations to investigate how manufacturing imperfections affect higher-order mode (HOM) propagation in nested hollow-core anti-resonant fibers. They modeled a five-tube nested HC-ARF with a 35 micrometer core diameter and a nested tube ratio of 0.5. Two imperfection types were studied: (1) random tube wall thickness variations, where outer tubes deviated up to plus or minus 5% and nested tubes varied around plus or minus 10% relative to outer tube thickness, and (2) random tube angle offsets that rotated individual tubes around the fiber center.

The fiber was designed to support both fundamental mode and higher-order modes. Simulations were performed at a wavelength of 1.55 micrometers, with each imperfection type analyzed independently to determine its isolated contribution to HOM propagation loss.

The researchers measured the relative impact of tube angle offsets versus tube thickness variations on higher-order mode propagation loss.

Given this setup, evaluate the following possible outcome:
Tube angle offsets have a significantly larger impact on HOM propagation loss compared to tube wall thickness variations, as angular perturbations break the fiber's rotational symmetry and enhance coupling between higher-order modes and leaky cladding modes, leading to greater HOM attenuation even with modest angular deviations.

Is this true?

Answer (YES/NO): YES